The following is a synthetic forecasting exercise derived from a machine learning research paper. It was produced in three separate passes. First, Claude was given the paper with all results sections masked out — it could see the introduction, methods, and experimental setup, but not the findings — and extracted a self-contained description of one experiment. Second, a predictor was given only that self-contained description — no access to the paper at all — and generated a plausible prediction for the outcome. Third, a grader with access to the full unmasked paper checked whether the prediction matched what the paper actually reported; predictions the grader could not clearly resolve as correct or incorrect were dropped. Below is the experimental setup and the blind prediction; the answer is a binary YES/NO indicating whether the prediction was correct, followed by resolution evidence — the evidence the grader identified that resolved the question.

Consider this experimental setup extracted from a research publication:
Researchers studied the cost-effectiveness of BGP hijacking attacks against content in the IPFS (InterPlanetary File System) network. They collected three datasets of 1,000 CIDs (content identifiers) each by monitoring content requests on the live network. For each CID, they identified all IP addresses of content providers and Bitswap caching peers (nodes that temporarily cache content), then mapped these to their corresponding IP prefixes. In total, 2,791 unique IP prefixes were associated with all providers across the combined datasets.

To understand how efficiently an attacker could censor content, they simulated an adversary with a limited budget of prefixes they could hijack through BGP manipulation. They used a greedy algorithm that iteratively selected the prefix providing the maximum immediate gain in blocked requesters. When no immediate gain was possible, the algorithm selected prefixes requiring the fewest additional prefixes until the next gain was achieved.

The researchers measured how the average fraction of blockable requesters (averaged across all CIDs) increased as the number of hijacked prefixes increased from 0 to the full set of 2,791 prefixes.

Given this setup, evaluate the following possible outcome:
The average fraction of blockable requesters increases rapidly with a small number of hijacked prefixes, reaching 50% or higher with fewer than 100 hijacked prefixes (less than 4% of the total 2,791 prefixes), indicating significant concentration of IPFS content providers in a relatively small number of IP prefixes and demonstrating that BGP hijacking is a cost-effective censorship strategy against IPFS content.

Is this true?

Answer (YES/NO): YES